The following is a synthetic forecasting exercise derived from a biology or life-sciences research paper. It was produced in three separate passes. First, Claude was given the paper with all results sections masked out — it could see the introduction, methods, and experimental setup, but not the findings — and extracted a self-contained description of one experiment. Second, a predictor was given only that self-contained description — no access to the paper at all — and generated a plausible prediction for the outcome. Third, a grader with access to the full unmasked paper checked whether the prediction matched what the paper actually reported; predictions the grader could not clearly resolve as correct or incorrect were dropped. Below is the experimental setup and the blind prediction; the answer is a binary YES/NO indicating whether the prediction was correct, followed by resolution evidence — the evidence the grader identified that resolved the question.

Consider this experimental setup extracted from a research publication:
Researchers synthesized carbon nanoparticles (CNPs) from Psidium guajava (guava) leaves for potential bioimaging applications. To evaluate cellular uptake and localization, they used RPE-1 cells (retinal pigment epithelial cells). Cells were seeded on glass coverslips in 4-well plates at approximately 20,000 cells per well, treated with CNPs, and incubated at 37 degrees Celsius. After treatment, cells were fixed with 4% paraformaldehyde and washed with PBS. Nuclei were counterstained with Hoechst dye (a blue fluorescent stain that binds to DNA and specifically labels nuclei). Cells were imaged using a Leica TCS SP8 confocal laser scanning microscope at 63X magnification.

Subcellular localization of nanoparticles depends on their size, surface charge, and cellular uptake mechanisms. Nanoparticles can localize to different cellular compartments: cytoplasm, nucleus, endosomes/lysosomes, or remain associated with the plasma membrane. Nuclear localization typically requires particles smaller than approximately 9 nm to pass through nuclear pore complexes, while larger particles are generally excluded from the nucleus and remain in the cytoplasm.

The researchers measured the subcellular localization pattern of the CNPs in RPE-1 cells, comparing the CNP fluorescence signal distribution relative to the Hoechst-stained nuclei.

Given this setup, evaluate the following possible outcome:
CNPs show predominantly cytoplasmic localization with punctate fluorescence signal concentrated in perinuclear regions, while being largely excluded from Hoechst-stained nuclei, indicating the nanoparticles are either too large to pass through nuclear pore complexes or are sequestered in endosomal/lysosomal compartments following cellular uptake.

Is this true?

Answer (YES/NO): NO